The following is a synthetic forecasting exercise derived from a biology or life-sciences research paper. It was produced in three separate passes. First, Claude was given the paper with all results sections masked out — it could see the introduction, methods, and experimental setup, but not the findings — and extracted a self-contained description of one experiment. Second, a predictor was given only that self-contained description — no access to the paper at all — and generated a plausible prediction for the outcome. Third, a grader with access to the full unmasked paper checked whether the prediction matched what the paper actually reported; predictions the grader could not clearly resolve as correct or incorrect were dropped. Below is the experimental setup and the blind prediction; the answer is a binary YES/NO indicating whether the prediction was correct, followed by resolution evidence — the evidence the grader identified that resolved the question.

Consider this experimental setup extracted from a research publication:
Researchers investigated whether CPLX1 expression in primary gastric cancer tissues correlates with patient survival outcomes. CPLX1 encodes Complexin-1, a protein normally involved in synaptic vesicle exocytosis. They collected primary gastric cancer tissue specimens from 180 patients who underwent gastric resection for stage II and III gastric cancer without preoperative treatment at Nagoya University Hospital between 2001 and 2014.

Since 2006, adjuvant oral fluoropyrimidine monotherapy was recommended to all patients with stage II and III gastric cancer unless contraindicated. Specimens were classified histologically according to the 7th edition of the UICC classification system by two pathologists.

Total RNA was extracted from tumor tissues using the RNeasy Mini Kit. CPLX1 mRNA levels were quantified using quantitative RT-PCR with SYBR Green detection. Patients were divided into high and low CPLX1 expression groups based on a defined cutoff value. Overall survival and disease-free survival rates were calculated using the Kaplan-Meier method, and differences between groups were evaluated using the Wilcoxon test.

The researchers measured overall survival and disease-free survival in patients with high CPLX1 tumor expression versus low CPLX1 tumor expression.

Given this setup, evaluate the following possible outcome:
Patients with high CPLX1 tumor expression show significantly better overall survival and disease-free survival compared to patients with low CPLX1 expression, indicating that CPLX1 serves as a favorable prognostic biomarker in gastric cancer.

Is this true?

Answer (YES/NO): NO